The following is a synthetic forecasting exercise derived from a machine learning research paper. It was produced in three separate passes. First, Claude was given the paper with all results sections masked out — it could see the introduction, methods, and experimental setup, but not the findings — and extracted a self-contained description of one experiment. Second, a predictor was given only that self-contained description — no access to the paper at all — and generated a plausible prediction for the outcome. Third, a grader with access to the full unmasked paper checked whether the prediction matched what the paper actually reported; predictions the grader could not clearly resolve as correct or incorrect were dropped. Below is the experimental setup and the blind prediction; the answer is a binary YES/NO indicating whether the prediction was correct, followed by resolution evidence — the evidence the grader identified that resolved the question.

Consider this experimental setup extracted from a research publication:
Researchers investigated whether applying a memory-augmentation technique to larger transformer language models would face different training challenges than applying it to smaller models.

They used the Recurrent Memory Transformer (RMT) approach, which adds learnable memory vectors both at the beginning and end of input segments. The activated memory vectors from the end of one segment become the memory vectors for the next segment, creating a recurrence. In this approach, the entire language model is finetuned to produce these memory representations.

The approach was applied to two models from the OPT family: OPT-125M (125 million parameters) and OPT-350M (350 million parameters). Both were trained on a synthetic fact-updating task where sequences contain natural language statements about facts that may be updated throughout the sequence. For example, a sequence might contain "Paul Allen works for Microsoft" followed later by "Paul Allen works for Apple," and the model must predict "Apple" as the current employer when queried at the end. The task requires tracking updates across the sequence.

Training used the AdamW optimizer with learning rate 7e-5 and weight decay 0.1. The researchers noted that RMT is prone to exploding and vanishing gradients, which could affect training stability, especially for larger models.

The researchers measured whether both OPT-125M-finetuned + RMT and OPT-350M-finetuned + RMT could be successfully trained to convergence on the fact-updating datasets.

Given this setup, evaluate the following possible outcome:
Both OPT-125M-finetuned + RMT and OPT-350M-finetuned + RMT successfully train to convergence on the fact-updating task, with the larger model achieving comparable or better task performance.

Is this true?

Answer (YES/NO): NO